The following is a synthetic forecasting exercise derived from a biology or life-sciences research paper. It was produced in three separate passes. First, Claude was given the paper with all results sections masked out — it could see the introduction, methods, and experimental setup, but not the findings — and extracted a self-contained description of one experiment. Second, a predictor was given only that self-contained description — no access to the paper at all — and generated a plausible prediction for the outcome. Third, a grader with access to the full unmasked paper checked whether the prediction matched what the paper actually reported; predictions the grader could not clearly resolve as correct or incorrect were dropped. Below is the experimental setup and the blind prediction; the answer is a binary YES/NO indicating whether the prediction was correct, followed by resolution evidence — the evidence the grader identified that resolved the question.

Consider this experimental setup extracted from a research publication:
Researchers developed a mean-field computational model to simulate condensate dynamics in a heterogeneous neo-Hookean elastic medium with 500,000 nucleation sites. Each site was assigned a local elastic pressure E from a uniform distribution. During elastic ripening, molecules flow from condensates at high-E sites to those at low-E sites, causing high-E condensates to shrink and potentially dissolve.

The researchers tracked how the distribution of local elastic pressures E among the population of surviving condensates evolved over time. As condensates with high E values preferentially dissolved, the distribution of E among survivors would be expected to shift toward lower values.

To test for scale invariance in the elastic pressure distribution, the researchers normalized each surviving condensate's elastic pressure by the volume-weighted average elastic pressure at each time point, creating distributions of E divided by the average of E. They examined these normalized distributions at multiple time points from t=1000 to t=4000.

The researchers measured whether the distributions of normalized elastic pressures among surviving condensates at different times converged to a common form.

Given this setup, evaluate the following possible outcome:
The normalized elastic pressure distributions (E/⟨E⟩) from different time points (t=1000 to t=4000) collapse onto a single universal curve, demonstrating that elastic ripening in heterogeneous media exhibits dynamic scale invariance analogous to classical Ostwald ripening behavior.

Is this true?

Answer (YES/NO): YES